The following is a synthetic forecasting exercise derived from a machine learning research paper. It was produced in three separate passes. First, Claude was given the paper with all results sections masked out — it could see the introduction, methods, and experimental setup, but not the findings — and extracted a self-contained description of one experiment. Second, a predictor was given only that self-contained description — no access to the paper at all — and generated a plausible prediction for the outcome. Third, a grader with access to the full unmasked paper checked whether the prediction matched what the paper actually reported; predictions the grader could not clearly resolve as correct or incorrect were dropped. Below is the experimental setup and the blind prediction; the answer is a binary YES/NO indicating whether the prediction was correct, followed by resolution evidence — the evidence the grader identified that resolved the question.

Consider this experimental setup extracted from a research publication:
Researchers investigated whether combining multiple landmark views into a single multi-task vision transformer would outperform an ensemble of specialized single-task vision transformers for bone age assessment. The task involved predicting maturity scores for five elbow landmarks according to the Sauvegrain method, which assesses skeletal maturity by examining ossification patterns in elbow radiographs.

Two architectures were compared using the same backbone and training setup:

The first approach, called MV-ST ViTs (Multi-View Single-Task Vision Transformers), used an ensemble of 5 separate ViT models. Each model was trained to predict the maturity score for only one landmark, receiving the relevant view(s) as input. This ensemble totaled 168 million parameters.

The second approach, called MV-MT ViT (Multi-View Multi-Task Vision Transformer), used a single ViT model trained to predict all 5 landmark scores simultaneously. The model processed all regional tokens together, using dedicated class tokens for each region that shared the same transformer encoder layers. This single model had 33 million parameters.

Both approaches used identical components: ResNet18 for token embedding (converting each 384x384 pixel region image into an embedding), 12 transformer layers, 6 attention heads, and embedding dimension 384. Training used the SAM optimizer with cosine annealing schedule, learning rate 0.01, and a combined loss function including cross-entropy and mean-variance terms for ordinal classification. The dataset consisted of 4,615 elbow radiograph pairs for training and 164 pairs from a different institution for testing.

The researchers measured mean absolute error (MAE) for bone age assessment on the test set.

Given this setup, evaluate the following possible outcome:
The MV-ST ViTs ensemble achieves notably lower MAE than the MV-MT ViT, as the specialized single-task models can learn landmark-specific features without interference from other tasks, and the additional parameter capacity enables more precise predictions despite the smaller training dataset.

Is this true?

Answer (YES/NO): YES